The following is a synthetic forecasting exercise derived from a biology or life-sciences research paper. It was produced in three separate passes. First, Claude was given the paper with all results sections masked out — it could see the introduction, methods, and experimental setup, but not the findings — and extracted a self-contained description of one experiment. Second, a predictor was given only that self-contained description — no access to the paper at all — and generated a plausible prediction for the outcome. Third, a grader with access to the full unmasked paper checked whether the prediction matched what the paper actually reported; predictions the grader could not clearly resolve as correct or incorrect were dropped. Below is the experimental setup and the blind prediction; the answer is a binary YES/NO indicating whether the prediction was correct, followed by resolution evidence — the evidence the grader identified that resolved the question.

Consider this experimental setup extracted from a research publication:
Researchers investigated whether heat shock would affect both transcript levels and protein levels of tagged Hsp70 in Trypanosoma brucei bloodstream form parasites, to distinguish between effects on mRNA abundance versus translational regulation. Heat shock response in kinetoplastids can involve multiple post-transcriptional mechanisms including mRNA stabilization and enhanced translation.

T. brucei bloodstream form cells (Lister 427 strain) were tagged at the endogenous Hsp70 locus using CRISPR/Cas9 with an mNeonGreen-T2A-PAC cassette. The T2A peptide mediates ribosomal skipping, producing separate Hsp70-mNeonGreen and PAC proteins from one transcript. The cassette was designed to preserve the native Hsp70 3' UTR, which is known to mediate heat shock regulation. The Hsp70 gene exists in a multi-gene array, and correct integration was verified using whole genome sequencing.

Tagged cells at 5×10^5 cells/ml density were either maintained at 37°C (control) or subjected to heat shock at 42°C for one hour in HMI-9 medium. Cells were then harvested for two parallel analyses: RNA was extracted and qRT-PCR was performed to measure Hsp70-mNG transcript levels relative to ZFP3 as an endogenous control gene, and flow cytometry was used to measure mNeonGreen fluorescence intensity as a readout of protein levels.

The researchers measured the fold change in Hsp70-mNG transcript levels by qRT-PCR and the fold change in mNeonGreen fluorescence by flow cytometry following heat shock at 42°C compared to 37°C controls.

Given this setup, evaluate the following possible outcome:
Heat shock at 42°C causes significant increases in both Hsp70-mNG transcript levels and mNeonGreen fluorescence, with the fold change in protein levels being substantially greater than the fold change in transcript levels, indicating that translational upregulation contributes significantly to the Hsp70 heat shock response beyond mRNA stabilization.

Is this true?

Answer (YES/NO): NO